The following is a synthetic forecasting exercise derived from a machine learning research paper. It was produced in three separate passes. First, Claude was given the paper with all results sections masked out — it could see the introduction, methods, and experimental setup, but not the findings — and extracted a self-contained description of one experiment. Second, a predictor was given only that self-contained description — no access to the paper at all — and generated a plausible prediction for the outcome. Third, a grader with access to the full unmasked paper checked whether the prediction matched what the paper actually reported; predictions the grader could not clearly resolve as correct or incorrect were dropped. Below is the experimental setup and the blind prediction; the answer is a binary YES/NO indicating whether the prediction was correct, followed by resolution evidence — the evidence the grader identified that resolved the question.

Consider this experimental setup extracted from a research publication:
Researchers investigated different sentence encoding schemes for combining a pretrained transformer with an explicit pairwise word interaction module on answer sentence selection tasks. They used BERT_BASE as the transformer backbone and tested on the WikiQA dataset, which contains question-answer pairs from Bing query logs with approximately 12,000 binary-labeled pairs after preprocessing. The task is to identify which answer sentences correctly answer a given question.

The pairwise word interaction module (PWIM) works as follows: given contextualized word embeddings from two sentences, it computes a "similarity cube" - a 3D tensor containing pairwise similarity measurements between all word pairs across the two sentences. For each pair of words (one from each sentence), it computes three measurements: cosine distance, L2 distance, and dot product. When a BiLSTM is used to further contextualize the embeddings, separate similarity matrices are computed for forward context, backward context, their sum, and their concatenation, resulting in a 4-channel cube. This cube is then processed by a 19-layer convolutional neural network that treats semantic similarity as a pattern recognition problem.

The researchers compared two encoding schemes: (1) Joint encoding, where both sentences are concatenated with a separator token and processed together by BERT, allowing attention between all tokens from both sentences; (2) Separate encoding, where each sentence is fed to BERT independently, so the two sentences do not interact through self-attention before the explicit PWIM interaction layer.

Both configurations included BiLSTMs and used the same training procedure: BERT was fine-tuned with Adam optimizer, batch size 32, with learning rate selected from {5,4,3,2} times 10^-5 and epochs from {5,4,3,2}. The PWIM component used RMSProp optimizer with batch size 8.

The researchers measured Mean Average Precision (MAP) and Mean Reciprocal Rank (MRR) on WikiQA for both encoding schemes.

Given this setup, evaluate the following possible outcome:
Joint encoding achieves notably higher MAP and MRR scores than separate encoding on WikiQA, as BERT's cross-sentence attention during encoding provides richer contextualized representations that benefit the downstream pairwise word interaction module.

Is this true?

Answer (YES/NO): YES